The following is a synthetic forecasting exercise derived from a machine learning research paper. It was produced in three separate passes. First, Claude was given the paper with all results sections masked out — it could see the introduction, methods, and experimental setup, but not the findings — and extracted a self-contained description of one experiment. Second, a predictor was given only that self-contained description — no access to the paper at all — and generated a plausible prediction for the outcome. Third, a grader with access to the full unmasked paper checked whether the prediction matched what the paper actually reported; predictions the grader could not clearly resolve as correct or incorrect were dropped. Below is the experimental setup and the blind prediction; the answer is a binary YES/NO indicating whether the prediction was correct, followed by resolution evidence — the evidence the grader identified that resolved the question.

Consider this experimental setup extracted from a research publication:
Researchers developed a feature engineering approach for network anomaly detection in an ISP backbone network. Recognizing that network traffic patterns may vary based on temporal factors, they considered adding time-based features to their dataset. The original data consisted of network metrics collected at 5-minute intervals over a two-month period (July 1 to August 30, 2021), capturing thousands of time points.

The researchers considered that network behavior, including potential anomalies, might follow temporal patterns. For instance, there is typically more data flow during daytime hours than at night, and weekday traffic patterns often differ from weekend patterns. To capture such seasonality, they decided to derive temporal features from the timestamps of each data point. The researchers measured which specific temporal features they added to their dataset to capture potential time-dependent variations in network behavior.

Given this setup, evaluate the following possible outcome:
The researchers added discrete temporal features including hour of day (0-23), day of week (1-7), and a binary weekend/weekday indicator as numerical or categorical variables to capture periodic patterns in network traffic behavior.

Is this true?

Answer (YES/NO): NO